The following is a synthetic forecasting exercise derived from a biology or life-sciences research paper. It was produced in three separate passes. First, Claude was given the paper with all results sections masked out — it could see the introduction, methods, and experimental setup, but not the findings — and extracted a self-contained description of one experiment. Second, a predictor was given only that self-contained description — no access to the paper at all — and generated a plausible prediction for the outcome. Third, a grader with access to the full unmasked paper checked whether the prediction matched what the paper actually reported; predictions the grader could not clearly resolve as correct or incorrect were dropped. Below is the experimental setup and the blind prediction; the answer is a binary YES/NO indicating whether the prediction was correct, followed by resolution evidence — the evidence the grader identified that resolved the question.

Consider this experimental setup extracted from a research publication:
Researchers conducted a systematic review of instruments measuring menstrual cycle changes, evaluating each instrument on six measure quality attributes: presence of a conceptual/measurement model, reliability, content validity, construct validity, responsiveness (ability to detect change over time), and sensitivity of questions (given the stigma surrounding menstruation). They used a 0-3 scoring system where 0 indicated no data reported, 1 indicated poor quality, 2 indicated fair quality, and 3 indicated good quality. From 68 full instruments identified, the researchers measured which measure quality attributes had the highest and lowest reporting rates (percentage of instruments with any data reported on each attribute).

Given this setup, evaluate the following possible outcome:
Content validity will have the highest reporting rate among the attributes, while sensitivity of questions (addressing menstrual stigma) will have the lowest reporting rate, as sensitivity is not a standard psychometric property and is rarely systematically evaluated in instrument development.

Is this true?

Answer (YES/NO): NO